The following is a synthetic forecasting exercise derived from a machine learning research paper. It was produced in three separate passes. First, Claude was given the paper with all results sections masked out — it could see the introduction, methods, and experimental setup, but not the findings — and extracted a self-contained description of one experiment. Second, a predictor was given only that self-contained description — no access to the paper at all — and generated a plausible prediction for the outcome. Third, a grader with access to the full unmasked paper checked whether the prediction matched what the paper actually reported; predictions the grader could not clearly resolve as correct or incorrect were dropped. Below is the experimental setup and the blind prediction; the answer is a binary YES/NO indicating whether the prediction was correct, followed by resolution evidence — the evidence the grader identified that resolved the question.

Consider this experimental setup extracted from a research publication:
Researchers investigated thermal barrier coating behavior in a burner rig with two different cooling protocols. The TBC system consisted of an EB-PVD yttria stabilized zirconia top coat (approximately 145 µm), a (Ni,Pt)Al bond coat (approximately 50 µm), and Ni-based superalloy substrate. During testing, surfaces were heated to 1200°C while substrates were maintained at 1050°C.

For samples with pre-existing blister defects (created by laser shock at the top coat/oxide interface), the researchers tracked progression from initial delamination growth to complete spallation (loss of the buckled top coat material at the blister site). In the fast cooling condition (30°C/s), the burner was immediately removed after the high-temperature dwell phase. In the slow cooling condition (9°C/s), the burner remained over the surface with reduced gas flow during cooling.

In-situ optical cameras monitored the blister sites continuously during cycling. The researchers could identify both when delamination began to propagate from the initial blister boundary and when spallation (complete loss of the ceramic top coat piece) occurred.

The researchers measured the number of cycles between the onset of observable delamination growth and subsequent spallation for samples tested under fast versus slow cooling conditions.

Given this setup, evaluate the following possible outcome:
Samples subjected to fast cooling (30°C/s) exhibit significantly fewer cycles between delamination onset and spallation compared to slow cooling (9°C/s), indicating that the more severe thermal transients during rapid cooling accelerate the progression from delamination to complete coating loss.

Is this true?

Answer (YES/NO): NO